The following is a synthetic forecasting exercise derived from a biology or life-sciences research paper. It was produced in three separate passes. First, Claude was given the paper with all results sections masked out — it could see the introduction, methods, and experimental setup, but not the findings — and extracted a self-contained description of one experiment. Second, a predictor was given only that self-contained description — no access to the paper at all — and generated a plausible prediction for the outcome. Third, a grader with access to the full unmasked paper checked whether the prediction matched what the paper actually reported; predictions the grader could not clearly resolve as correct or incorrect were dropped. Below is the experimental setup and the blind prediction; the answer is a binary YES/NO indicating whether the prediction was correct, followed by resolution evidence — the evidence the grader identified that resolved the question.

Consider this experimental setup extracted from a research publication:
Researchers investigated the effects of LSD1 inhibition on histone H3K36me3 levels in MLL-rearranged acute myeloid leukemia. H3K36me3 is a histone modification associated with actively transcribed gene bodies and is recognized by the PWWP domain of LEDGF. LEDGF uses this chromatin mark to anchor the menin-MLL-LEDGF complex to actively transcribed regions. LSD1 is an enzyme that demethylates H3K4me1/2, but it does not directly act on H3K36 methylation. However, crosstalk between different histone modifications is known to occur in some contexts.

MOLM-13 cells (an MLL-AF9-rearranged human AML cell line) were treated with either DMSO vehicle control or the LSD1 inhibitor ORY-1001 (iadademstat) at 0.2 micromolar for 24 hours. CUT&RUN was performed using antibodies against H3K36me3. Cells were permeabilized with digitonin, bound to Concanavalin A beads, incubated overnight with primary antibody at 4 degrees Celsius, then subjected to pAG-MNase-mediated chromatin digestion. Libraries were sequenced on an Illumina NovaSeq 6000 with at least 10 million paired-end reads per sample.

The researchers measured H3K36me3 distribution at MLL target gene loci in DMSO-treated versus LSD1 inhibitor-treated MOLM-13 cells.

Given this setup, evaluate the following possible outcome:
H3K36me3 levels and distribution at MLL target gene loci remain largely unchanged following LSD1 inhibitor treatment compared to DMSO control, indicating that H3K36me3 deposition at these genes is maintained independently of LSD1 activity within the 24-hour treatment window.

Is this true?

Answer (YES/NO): NO